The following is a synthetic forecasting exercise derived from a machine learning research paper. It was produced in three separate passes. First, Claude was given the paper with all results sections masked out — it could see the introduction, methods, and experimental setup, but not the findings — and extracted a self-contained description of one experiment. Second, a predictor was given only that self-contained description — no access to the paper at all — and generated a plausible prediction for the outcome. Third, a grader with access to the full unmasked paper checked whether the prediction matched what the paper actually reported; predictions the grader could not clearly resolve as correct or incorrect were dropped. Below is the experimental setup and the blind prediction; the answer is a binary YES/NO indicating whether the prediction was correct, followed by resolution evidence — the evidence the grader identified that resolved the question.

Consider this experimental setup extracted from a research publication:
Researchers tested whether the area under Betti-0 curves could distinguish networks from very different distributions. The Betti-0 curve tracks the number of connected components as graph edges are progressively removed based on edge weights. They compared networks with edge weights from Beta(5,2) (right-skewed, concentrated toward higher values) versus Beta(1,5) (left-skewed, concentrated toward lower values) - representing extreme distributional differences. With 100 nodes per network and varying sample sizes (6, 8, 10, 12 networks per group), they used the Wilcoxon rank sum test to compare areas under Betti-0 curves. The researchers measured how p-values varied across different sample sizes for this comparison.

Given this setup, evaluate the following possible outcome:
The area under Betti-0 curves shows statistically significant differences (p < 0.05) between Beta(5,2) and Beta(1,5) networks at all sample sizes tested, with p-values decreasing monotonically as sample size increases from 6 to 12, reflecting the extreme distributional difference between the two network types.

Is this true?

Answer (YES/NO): NO